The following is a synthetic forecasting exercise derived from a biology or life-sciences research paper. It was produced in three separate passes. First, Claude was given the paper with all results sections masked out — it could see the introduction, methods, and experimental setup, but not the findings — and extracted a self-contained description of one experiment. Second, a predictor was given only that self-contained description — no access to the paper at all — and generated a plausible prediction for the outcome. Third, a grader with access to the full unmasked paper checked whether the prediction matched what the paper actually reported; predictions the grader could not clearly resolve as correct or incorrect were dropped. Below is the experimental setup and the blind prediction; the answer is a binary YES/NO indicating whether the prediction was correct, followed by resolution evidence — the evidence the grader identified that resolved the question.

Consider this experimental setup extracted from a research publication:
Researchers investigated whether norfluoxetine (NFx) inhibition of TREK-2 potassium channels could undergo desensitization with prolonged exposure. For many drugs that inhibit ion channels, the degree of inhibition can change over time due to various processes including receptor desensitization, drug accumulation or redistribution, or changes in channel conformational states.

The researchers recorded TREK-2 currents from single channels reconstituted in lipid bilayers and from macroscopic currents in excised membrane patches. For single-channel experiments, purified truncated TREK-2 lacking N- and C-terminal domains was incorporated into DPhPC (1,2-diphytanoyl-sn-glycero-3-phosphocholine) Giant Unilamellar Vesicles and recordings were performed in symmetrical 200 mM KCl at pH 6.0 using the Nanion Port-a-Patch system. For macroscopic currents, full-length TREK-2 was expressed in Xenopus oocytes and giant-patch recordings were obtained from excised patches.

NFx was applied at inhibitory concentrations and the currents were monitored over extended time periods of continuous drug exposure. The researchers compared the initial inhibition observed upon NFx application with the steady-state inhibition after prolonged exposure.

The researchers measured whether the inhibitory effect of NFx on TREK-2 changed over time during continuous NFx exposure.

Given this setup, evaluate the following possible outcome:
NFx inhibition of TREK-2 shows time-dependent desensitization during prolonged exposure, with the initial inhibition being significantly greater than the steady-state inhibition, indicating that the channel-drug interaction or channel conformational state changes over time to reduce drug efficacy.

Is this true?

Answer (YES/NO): YES